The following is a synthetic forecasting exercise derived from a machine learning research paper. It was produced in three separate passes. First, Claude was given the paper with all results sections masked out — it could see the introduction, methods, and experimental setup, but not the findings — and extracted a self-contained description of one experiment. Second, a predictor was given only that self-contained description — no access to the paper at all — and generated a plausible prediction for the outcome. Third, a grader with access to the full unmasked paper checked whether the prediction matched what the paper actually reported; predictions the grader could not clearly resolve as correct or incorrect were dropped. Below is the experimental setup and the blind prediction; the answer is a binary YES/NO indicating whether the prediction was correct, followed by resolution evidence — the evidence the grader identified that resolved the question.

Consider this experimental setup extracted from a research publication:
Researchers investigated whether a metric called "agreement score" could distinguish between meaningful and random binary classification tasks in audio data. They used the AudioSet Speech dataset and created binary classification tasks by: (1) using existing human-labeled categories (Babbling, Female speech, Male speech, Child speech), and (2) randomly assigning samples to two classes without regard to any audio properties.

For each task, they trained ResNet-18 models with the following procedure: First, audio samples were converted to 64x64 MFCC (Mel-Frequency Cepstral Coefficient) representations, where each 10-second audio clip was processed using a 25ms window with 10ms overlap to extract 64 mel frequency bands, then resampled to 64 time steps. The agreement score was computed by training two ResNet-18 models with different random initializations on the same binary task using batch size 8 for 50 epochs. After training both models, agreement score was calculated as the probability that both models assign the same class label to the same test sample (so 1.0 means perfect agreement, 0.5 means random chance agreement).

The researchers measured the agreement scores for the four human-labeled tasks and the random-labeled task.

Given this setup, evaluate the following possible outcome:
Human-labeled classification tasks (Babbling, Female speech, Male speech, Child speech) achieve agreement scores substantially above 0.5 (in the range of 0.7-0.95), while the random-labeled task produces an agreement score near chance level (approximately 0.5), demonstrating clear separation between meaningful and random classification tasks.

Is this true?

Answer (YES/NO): NO